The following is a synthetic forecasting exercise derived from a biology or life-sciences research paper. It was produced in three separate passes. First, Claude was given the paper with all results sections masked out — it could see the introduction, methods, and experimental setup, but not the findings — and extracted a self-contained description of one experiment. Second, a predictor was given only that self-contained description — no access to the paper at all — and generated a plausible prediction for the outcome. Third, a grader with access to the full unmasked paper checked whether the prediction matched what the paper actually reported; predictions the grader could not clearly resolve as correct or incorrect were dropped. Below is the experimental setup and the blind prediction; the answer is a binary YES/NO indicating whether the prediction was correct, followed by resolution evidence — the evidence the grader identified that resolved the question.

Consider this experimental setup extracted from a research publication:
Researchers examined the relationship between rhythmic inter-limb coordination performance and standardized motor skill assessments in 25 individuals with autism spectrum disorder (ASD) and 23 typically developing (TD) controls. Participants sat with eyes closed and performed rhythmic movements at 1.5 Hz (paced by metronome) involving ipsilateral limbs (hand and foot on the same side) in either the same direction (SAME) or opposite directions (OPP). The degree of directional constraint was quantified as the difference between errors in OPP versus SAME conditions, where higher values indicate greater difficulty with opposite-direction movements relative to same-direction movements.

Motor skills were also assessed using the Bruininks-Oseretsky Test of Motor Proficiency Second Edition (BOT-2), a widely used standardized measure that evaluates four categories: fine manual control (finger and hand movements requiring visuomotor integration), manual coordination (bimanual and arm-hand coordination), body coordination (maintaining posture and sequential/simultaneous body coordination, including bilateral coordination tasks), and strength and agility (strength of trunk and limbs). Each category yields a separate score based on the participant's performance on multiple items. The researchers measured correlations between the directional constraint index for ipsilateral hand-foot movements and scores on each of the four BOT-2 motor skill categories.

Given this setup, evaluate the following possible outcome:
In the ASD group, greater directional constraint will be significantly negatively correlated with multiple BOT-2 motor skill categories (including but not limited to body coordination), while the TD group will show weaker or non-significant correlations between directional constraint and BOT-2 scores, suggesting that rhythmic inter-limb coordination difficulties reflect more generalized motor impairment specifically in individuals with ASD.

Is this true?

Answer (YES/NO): NO